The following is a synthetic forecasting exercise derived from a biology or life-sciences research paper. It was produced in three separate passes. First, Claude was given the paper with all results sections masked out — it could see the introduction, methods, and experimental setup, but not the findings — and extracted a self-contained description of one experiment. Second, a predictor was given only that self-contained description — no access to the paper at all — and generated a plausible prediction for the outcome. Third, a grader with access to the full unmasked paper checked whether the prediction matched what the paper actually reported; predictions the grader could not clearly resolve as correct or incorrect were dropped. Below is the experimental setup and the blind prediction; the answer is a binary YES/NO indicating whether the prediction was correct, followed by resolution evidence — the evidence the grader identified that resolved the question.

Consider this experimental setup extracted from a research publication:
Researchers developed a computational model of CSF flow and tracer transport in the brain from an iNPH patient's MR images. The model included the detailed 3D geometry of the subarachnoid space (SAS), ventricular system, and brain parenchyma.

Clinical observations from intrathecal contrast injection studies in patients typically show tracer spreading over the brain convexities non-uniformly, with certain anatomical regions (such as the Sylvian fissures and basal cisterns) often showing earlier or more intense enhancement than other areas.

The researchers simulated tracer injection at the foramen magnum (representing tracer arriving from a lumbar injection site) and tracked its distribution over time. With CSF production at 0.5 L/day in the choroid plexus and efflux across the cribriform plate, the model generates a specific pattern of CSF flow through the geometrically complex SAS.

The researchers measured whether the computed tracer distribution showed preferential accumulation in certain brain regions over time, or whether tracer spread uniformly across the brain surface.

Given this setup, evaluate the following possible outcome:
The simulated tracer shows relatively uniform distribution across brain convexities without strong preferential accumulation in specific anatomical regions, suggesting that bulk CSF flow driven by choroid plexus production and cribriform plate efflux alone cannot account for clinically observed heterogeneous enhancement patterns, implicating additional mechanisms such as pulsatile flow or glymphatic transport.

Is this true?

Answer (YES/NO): NO